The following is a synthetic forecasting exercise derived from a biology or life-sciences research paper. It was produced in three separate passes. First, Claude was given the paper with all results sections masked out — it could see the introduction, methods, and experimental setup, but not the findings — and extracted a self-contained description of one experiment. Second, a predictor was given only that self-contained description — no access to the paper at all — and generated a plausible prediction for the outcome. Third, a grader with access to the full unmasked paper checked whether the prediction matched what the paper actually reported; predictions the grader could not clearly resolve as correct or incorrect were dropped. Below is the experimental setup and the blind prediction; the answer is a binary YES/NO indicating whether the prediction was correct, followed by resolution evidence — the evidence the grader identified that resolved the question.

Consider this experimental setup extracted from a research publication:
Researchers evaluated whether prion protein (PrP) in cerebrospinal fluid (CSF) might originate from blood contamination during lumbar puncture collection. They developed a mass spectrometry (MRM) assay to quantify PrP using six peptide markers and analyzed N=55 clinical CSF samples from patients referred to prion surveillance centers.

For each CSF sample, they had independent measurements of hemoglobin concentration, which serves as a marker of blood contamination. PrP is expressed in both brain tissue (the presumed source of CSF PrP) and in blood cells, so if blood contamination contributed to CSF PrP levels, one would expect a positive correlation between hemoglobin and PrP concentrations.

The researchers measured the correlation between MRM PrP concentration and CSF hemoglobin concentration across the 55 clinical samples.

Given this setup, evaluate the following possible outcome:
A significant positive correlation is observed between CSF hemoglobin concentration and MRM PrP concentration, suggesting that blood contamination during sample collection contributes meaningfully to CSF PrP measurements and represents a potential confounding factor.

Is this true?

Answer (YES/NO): NO